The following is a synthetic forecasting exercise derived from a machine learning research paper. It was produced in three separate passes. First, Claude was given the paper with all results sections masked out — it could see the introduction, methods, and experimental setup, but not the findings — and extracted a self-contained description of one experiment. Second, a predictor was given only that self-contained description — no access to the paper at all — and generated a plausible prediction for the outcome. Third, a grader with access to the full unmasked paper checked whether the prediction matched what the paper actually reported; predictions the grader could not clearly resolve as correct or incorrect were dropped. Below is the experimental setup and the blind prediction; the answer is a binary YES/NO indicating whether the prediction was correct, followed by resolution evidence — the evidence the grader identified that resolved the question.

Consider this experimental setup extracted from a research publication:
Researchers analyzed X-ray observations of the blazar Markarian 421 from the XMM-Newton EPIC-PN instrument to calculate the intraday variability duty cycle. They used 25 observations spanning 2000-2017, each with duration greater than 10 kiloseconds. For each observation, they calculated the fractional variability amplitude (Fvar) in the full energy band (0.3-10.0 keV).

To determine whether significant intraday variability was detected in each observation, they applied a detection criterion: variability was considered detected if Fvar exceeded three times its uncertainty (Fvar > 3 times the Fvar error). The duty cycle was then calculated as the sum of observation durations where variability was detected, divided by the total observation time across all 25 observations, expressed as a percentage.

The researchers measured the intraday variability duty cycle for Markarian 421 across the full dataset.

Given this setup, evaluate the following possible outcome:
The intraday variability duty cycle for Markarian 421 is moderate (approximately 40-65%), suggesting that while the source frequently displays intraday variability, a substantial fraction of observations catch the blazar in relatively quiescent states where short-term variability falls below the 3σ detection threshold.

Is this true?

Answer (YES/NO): NO